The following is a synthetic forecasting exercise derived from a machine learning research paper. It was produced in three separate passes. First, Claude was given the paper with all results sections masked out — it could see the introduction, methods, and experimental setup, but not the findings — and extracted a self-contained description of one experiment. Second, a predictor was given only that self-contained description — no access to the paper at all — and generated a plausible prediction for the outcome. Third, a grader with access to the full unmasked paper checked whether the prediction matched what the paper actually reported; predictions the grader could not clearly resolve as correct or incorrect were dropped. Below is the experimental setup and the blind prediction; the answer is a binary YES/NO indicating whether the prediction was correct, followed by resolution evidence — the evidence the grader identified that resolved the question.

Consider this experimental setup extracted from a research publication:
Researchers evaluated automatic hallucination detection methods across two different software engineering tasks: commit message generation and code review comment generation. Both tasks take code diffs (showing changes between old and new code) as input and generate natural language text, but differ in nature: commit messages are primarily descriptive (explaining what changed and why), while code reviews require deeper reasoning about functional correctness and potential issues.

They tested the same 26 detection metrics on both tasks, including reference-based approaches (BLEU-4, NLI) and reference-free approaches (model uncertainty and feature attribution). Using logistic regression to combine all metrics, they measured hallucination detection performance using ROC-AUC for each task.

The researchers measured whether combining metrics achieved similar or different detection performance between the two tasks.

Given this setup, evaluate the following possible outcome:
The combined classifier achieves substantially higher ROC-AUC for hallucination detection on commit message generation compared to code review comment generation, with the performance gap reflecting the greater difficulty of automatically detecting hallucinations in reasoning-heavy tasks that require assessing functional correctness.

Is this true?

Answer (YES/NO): NO